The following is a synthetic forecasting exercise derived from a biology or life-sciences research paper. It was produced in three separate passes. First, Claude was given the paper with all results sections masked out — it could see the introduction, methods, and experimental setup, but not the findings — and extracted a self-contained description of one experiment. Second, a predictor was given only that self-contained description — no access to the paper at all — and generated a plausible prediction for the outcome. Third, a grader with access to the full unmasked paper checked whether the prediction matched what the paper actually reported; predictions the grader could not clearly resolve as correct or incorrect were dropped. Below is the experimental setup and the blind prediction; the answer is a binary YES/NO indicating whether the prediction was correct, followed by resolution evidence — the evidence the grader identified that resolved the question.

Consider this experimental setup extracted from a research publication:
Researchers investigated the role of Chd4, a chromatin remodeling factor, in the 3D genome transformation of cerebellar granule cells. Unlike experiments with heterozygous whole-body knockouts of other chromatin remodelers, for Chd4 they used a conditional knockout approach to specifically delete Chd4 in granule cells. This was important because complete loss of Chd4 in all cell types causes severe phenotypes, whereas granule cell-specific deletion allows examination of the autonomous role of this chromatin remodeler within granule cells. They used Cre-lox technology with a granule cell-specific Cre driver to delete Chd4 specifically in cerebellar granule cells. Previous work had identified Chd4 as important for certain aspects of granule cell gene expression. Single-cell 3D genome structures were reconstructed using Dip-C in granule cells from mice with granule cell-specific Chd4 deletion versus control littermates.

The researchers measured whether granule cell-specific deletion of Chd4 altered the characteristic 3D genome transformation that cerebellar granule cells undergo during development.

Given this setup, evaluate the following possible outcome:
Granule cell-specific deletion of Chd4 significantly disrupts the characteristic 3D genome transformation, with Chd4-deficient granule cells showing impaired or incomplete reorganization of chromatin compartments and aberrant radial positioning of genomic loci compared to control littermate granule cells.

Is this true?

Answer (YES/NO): NO